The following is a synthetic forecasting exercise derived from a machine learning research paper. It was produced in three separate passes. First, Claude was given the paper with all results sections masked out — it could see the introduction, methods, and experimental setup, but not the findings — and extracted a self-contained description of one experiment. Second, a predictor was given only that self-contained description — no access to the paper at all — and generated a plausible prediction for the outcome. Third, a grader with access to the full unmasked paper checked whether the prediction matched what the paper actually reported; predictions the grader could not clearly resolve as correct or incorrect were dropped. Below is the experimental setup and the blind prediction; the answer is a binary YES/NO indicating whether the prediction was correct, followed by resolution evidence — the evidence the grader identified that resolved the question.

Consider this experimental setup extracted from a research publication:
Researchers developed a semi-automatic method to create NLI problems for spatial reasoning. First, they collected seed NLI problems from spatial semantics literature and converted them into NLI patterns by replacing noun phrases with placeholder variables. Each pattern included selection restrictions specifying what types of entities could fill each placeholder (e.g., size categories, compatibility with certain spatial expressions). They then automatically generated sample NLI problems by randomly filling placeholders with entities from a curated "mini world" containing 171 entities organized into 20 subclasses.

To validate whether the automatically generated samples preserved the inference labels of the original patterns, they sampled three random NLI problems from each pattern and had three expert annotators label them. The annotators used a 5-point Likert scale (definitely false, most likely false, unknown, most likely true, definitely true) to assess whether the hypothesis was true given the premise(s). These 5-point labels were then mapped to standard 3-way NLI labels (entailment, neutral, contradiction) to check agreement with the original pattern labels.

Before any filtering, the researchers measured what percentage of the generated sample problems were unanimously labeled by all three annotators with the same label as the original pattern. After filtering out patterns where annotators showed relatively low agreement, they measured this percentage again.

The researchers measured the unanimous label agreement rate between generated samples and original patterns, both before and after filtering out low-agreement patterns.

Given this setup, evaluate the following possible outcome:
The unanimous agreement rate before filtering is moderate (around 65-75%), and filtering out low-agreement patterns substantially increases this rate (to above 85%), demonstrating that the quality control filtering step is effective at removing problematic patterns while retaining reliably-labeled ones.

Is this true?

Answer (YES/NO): NO